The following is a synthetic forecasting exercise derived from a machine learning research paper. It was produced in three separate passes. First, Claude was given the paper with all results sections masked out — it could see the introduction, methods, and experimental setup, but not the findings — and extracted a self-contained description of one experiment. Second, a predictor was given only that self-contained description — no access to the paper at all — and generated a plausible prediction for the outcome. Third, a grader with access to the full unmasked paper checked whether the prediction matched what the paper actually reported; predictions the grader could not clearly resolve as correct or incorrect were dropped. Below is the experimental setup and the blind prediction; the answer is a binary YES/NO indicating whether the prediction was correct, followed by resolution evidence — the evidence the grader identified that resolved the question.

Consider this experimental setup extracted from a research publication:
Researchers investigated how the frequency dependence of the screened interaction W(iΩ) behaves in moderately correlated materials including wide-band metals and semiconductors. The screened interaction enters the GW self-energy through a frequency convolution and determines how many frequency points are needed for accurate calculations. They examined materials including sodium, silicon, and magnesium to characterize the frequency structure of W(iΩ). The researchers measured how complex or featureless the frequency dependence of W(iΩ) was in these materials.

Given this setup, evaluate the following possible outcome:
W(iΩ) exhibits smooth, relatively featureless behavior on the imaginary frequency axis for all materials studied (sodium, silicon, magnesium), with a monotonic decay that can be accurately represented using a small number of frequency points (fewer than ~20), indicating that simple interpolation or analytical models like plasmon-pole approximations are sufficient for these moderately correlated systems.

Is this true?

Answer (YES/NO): NO